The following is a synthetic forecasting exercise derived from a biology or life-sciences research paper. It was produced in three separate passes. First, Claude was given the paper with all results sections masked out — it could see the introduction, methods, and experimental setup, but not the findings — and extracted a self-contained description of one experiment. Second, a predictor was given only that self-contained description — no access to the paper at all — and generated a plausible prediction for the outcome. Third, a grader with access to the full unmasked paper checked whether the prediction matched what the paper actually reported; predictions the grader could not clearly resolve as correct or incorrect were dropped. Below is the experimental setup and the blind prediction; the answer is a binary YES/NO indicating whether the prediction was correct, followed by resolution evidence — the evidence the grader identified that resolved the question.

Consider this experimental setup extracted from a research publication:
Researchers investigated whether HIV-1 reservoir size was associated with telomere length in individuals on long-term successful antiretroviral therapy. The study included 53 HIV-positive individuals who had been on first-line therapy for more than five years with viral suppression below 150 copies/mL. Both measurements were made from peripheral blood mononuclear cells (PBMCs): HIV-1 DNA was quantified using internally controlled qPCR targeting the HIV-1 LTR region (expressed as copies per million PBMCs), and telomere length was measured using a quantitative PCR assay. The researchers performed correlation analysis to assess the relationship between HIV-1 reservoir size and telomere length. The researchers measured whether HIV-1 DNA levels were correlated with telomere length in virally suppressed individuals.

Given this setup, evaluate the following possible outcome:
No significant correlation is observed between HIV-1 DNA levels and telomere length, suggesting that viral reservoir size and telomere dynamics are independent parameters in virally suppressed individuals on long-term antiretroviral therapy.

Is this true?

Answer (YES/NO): YES